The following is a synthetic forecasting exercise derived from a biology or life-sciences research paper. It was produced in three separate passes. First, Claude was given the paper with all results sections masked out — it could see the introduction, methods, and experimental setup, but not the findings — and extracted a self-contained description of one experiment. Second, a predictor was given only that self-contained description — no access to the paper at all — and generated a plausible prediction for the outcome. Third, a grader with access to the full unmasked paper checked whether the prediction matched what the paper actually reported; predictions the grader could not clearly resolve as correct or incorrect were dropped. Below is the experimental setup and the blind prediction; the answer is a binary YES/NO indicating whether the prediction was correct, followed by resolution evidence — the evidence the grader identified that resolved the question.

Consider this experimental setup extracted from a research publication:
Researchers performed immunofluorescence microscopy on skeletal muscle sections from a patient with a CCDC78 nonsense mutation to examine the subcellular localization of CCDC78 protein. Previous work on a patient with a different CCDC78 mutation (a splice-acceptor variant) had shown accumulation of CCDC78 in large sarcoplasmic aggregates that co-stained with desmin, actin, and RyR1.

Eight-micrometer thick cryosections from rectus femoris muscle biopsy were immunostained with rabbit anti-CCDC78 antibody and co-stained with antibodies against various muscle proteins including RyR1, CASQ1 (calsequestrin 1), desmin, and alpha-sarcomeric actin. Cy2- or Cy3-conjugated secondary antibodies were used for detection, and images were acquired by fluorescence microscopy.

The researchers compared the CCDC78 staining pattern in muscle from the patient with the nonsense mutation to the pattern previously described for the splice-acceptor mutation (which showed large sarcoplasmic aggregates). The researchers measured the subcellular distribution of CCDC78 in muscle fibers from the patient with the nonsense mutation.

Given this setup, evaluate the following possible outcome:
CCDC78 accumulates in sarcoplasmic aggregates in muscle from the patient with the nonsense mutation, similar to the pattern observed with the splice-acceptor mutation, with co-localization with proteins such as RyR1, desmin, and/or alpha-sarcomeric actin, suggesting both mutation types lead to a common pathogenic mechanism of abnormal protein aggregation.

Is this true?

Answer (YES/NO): YES